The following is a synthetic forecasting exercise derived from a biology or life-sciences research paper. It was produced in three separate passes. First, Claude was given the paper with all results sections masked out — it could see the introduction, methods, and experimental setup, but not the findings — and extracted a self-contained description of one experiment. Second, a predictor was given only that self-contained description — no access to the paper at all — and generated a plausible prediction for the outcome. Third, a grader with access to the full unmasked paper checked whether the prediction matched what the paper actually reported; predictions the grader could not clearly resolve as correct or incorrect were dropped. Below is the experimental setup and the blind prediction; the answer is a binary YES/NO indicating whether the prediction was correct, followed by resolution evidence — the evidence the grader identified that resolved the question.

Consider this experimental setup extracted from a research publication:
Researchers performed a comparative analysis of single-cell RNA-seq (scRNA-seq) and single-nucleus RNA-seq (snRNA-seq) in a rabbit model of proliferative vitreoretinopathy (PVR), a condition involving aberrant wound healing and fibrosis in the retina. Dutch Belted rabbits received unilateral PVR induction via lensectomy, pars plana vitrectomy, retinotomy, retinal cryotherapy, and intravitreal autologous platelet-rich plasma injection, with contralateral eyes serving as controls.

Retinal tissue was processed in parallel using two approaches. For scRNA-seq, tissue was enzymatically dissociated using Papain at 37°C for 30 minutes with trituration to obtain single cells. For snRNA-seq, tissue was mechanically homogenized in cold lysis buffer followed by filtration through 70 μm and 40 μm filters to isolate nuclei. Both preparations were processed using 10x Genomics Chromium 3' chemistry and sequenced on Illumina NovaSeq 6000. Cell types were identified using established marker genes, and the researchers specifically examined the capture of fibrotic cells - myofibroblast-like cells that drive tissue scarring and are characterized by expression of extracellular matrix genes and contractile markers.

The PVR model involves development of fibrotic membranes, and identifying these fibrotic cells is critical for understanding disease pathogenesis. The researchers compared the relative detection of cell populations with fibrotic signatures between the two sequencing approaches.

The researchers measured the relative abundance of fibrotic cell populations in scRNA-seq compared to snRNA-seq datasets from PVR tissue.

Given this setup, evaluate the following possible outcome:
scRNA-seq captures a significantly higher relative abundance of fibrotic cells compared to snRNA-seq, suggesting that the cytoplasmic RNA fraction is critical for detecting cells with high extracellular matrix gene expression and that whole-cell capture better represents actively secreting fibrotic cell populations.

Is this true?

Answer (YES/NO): NO